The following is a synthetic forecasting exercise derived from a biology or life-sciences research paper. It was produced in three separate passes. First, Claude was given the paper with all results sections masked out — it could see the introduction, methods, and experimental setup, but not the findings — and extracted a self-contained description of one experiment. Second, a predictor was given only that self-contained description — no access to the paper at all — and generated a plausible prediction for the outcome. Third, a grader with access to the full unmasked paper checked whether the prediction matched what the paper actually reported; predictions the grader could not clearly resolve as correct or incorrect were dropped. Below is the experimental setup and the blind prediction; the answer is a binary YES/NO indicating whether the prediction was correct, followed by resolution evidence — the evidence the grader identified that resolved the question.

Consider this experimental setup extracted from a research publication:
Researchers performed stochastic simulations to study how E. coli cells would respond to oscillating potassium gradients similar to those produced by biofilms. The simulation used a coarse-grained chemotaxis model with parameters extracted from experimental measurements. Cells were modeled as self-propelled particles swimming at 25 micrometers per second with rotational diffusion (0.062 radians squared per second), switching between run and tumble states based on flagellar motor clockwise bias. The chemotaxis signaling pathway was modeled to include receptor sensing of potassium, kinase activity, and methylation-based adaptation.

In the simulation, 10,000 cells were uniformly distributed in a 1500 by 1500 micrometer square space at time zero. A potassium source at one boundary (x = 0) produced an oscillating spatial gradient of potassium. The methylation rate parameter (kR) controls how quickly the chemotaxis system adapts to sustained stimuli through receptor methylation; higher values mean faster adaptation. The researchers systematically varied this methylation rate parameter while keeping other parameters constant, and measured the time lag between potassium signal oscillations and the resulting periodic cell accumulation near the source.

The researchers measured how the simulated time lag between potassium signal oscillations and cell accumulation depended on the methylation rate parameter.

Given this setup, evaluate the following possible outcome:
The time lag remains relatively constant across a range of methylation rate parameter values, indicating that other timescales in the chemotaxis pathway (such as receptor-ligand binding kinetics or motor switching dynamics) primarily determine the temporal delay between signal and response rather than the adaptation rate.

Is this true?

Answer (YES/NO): NO